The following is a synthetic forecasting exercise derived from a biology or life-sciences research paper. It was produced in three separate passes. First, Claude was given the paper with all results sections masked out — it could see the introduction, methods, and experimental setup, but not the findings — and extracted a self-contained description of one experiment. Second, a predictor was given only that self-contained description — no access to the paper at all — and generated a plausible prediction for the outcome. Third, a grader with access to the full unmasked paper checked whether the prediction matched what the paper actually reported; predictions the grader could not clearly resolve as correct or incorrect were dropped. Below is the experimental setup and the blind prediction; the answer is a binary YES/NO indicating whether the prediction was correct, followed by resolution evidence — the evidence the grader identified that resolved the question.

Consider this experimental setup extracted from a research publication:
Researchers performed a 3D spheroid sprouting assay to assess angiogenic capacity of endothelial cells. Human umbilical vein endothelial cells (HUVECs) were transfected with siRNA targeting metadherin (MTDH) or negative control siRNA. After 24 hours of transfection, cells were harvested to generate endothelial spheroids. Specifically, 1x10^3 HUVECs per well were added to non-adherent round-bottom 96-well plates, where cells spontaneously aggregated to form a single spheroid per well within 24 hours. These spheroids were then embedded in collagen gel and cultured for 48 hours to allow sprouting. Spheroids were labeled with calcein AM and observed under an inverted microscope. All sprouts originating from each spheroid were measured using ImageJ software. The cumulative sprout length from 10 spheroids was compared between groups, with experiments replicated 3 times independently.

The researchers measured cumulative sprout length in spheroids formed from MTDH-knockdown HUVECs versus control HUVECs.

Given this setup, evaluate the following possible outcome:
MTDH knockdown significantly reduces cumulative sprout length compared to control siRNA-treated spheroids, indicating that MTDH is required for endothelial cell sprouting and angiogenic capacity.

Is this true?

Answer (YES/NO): YES